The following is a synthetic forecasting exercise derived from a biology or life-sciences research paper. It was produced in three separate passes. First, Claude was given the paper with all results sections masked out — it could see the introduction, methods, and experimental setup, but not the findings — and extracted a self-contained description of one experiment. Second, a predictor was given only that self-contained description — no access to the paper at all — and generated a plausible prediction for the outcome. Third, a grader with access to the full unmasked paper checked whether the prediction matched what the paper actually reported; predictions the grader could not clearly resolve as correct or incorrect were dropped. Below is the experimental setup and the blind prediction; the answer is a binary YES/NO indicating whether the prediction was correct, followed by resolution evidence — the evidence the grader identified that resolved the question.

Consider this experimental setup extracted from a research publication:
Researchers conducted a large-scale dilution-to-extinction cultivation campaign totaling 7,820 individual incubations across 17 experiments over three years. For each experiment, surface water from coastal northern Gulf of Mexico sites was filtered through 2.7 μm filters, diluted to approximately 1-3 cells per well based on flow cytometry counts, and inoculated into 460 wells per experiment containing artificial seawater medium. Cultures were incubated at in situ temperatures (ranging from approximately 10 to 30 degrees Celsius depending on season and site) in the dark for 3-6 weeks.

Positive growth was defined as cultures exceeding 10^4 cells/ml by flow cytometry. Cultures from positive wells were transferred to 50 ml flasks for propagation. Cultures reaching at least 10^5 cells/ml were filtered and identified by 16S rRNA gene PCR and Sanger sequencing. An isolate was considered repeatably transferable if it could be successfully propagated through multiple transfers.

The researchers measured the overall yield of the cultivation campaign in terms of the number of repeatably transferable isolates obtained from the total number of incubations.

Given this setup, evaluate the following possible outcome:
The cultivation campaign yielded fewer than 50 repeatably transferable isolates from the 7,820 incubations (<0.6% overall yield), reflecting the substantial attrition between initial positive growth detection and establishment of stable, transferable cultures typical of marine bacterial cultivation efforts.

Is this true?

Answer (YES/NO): NO